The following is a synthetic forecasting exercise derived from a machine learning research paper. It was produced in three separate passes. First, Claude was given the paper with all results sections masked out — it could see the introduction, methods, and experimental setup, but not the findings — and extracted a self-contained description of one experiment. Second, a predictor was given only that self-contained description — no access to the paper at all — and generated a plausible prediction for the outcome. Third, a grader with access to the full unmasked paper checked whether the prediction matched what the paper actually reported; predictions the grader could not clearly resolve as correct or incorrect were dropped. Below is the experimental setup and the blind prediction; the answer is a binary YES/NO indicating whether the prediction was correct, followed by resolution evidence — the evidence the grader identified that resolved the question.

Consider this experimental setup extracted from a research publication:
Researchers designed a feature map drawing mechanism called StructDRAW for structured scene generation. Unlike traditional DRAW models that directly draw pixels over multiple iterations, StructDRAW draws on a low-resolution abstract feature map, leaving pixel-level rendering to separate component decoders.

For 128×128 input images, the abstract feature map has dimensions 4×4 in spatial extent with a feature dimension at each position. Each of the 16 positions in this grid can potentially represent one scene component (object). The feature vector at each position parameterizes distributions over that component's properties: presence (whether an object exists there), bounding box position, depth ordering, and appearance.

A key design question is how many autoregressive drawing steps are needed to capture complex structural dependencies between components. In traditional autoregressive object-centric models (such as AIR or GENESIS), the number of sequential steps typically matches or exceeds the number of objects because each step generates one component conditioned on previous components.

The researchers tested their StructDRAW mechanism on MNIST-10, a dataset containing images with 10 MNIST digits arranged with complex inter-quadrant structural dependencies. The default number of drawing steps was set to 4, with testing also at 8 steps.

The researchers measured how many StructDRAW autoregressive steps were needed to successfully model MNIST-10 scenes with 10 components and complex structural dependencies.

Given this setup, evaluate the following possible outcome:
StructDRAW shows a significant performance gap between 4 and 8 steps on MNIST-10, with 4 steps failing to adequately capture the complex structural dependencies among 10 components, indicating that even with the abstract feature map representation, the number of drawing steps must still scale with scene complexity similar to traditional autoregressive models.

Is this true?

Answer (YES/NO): NO